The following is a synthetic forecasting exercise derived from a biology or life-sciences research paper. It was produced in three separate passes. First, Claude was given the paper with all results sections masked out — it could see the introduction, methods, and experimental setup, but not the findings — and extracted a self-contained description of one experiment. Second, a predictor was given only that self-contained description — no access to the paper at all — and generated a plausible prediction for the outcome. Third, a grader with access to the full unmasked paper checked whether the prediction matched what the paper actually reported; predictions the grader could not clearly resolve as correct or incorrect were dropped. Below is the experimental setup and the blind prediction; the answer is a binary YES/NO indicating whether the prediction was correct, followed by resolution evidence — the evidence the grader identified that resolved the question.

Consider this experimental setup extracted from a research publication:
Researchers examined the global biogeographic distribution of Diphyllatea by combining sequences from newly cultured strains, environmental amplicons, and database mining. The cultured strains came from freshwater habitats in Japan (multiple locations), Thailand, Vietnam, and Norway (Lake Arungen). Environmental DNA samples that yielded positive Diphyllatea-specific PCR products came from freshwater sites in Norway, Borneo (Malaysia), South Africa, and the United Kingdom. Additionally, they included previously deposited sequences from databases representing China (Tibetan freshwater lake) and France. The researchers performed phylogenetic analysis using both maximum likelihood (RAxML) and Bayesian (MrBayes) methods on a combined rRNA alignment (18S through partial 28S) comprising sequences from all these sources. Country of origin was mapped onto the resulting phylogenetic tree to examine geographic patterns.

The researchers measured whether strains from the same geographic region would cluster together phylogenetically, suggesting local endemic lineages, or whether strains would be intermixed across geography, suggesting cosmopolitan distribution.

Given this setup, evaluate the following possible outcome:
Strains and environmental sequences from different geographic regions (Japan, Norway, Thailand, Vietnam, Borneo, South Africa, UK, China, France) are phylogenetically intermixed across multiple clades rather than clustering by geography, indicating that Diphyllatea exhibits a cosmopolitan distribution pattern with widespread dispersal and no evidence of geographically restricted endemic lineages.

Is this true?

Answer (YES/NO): YES